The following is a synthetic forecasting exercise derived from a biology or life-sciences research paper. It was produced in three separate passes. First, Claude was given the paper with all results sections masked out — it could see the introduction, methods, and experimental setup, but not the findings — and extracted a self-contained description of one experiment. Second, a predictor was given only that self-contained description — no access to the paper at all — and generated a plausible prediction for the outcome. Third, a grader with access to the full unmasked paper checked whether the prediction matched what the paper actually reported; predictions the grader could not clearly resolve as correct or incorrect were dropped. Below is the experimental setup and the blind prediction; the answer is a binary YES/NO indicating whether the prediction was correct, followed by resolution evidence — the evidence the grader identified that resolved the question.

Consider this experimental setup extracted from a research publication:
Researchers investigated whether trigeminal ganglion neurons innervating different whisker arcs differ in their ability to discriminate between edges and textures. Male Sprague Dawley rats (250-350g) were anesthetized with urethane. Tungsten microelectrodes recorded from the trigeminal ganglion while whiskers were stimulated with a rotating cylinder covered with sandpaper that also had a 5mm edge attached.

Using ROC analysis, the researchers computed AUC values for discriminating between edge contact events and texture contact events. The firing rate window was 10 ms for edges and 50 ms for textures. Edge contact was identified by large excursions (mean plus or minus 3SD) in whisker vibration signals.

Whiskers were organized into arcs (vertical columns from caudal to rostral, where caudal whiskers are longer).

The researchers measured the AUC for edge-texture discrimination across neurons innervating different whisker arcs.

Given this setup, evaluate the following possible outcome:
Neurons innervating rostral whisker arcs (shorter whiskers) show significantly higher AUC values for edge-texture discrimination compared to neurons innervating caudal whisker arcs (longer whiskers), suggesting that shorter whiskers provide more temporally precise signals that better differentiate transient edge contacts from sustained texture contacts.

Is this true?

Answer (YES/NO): NO